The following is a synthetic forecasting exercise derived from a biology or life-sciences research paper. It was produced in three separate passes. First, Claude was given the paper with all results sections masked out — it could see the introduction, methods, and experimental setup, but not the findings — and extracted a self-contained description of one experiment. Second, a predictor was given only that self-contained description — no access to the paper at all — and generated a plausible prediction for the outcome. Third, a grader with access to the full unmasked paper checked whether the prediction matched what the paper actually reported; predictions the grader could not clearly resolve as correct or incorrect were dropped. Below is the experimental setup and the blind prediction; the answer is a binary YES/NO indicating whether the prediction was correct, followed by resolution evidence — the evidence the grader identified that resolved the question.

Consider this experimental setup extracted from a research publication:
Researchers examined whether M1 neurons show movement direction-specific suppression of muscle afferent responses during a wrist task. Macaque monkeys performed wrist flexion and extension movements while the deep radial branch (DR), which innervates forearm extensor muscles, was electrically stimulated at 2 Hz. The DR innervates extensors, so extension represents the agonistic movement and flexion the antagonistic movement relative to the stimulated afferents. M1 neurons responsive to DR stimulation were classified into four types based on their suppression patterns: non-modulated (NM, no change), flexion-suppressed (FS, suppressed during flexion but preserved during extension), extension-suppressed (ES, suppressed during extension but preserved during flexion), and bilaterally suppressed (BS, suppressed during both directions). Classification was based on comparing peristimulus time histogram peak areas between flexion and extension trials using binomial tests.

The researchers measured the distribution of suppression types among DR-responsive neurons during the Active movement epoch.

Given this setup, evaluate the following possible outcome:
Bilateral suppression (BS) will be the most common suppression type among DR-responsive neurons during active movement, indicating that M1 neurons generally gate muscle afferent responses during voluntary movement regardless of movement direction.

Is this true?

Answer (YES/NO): YES